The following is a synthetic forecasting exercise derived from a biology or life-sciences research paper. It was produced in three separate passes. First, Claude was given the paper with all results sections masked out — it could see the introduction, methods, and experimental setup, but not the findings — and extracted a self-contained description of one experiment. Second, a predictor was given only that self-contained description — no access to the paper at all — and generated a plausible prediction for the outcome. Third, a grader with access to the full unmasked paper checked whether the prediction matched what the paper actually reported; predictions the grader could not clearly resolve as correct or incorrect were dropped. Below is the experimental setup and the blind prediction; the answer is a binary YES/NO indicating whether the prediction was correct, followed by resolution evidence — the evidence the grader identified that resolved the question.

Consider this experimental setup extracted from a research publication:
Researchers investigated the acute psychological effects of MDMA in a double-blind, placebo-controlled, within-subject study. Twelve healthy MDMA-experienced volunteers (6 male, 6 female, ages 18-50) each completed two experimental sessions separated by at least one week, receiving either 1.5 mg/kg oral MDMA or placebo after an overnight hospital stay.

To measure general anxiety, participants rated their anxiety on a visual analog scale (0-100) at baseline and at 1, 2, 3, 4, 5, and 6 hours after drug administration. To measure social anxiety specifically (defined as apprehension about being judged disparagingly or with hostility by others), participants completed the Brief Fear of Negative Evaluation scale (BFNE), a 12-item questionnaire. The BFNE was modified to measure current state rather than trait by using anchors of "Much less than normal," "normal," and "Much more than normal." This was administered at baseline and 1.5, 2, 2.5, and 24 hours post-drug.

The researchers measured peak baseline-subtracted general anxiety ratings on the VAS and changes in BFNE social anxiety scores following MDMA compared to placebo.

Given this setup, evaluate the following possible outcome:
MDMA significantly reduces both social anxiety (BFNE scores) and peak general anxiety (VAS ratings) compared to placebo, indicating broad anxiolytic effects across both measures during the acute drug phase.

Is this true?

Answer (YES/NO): NO